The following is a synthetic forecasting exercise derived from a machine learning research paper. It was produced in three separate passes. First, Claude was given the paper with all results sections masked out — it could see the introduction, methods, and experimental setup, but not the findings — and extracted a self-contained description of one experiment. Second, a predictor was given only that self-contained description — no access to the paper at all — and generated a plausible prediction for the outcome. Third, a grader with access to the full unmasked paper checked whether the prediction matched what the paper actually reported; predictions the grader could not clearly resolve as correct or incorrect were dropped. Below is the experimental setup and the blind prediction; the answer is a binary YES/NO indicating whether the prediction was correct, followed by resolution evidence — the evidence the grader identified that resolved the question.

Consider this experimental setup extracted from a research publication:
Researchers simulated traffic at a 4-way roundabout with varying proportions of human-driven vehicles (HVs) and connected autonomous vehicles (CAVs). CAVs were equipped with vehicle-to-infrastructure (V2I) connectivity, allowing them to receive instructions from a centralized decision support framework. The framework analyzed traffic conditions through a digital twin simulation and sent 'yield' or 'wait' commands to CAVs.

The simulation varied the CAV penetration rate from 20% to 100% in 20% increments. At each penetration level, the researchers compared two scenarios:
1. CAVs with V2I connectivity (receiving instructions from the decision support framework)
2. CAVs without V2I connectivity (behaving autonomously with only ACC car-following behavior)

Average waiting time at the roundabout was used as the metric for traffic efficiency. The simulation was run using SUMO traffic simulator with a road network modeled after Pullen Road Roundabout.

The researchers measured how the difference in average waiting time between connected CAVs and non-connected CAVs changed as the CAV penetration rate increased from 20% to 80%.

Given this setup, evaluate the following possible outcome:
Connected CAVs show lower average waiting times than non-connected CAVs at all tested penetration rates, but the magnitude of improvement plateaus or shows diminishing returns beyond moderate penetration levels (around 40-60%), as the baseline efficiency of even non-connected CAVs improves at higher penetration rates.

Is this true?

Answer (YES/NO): NO